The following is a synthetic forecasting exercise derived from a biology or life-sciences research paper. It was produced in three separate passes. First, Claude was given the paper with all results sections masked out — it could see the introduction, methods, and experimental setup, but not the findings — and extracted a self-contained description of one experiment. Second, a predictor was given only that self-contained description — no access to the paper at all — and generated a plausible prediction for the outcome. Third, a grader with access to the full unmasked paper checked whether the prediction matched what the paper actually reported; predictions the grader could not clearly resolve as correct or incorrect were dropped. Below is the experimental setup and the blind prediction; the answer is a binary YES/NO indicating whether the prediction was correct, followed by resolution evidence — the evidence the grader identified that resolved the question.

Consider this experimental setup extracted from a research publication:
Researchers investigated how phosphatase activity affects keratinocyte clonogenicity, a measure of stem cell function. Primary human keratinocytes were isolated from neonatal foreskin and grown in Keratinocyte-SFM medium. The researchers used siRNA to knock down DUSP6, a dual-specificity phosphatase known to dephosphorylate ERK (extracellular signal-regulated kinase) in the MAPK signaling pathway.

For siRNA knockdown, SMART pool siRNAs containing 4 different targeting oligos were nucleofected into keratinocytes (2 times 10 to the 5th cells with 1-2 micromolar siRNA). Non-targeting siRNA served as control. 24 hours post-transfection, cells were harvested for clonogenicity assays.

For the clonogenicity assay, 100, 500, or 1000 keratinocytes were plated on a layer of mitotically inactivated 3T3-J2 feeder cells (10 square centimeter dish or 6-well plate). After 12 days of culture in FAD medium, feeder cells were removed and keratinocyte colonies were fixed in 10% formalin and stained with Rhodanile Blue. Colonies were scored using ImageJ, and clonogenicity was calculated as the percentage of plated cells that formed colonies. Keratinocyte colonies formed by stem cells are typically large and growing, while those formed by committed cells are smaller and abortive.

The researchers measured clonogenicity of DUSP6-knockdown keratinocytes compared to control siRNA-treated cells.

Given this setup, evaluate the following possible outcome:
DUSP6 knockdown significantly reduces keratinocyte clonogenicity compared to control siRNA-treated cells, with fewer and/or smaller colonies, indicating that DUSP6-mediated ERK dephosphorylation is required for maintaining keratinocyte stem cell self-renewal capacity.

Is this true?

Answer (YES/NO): NO